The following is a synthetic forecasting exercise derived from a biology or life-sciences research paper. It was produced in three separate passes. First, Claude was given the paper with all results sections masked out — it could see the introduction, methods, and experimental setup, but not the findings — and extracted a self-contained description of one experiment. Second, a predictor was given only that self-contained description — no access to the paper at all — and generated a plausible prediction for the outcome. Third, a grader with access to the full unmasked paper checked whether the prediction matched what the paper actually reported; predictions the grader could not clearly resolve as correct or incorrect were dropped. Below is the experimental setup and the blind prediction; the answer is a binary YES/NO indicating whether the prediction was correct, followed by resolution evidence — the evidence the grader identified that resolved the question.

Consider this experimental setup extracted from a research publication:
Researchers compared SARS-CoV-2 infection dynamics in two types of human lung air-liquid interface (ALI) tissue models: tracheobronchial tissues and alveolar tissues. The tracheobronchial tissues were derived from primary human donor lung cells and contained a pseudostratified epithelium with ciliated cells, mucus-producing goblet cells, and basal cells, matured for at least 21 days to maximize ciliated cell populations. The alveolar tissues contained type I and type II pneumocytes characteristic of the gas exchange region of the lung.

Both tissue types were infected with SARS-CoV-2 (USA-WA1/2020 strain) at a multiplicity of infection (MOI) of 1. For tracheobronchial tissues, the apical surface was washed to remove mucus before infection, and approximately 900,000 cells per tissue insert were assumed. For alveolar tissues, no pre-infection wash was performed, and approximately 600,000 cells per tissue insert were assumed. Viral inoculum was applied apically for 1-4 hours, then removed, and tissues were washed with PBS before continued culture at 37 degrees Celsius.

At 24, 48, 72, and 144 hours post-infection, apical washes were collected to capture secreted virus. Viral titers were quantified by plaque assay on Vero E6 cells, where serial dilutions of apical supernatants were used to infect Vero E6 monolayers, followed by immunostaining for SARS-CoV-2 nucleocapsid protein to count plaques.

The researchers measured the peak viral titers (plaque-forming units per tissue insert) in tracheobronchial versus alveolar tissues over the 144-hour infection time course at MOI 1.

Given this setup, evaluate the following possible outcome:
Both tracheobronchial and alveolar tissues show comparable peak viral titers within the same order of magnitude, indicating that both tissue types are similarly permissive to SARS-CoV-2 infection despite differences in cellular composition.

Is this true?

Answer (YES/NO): NO